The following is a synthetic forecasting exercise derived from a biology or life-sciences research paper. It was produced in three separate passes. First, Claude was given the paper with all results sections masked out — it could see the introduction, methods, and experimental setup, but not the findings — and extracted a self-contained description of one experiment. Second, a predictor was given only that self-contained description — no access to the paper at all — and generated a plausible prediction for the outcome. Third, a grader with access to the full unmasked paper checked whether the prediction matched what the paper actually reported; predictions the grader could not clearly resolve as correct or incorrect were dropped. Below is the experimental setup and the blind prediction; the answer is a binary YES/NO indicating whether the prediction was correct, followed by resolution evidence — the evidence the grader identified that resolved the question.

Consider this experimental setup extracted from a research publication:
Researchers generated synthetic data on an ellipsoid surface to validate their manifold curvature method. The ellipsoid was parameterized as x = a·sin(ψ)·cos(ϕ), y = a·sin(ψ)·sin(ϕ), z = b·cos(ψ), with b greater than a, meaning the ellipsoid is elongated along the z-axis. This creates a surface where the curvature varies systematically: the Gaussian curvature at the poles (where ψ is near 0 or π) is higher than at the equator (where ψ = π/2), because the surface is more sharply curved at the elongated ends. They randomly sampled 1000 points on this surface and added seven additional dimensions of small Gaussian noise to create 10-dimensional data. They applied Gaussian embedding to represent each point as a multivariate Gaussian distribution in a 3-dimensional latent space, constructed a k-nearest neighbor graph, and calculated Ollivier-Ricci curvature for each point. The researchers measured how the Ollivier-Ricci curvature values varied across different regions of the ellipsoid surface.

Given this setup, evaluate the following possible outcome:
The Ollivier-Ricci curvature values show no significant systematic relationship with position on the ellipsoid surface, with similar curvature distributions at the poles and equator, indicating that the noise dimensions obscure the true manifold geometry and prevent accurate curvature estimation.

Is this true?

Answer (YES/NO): NO